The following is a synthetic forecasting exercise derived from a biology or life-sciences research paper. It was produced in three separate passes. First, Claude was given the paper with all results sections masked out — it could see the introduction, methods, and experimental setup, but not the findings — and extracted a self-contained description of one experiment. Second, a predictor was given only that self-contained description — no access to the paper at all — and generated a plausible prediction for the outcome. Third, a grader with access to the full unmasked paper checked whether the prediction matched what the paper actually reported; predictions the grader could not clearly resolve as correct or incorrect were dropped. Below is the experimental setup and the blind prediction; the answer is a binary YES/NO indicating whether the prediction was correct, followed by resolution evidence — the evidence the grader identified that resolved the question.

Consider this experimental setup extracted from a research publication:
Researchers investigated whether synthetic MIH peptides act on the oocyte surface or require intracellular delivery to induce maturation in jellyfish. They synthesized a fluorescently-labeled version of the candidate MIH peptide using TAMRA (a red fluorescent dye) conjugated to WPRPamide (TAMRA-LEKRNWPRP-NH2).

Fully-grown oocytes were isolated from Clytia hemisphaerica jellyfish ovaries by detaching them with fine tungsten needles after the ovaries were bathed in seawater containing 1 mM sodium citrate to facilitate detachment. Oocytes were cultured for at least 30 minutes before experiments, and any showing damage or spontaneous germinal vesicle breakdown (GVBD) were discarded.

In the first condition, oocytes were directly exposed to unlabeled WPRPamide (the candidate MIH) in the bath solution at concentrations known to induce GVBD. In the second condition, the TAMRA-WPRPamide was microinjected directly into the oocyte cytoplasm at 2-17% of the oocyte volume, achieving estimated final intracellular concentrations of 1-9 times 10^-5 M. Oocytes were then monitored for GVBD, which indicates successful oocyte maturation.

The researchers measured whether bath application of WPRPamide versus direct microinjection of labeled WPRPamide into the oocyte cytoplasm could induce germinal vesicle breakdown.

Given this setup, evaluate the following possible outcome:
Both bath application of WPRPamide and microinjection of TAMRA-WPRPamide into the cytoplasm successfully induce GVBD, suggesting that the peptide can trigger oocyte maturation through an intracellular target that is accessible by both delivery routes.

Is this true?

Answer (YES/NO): NO